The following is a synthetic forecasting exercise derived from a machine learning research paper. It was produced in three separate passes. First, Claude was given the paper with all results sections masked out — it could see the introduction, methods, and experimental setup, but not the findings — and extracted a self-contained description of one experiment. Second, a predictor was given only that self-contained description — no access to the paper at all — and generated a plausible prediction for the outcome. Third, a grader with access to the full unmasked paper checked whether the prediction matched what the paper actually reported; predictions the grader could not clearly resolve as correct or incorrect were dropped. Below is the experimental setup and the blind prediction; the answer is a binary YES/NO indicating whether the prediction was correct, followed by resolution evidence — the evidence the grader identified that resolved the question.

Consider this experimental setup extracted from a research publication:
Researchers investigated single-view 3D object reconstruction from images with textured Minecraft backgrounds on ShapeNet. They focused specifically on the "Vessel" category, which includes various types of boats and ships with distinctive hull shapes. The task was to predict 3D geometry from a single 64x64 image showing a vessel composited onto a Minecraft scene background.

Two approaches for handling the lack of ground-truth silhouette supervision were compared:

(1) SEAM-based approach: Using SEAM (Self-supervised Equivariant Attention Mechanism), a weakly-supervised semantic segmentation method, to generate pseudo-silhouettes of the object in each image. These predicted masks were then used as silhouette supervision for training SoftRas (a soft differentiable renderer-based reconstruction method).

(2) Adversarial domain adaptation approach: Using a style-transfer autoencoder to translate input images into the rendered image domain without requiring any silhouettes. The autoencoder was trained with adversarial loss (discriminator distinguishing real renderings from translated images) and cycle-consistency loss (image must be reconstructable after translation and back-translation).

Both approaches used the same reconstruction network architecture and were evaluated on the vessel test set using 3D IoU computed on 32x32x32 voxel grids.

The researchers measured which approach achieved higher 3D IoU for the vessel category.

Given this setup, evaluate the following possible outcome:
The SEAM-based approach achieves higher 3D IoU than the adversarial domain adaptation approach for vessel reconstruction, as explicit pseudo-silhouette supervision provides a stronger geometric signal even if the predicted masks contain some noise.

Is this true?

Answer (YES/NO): YES